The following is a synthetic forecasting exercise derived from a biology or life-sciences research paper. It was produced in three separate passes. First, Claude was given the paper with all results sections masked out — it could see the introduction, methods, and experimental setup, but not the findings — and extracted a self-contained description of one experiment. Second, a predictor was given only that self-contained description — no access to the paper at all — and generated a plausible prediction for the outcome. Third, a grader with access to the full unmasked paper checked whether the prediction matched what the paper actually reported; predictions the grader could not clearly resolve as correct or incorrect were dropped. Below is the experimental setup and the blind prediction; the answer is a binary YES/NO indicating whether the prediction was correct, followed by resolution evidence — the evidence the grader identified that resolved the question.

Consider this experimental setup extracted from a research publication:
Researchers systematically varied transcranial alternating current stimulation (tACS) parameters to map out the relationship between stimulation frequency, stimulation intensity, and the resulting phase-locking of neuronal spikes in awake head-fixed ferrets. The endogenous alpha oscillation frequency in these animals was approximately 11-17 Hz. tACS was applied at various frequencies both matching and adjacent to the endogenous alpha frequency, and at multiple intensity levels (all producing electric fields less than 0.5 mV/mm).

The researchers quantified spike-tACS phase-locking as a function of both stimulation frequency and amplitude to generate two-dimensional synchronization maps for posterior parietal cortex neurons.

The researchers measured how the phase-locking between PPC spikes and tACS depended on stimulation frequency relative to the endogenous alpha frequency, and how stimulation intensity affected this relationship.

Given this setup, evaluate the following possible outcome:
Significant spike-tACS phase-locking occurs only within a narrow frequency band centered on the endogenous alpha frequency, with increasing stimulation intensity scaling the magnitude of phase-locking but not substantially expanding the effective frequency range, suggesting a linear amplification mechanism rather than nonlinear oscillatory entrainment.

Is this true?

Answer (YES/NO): NO